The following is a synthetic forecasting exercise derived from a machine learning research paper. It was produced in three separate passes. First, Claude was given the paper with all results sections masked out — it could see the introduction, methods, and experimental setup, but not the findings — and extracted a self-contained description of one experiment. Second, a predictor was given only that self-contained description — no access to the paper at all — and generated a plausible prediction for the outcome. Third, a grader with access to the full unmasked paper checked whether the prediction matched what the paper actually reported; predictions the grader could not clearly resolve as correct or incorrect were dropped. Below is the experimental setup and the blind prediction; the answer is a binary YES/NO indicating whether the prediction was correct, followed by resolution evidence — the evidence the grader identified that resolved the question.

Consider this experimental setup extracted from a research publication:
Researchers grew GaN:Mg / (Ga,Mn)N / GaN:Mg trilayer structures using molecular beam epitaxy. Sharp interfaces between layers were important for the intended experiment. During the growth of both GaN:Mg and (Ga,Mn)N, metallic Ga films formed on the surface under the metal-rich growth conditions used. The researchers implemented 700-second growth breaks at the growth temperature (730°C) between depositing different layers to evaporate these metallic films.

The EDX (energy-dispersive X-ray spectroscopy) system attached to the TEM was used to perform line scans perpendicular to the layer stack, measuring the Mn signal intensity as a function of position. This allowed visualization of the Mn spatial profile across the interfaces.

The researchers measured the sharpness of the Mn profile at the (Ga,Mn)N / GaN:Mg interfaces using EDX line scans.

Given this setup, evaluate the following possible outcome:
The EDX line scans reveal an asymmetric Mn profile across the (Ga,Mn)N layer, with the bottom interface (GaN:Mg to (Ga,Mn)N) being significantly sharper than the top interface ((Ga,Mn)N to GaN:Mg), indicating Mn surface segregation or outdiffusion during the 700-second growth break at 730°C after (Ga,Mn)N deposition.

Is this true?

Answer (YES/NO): NO